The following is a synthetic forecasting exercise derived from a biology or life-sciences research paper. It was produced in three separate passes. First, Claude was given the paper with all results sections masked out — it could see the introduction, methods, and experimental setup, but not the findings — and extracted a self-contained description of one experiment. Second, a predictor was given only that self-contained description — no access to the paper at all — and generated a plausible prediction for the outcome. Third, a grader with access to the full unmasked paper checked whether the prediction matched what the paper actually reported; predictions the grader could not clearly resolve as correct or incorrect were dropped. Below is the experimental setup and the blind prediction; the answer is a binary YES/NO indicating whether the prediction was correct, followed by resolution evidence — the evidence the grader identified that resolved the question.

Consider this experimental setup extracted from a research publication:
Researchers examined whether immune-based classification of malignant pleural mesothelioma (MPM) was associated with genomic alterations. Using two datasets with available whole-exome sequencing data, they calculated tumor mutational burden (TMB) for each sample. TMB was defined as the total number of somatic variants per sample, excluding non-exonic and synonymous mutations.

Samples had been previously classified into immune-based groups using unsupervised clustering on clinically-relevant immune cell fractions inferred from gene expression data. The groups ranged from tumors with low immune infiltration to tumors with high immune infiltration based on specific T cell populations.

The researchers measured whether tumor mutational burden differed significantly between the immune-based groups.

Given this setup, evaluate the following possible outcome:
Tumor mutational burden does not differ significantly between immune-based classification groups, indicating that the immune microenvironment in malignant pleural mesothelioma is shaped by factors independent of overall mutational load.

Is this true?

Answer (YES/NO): YES